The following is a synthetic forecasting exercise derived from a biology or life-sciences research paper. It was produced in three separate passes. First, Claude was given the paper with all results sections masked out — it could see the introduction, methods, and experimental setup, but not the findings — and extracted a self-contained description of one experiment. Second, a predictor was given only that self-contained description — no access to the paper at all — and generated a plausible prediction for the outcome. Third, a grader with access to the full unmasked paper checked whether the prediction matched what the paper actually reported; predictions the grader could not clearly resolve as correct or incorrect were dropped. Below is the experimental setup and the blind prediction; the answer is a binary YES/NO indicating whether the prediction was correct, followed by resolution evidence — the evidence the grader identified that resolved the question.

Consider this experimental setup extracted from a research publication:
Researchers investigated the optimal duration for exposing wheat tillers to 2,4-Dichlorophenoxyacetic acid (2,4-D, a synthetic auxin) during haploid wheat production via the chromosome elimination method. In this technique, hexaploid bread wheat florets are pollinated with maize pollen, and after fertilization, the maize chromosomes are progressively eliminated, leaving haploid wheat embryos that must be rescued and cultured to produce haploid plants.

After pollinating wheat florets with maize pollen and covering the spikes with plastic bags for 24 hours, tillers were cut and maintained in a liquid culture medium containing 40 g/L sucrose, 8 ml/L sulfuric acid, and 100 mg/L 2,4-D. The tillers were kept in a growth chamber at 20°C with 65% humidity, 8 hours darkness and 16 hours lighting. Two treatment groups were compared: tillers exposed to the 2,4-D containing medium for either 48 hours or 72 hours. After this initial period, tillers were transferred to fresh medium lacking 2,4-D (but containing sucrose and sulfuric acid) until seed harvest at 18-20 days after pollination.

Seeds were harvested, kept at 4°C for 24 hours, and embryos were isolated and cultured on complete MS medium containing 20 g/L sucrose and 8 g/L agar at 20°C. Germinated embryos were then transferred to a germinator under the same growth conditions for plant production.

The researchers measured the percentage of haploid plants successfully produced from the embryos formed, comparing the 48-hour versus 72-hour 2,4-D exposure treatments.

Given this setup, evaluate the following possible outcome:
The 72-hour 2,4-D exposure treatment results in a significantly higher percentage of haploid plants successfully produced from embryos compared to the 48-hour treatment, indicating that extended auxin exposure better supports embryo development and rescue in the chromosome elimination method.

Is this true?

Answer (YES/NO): YES